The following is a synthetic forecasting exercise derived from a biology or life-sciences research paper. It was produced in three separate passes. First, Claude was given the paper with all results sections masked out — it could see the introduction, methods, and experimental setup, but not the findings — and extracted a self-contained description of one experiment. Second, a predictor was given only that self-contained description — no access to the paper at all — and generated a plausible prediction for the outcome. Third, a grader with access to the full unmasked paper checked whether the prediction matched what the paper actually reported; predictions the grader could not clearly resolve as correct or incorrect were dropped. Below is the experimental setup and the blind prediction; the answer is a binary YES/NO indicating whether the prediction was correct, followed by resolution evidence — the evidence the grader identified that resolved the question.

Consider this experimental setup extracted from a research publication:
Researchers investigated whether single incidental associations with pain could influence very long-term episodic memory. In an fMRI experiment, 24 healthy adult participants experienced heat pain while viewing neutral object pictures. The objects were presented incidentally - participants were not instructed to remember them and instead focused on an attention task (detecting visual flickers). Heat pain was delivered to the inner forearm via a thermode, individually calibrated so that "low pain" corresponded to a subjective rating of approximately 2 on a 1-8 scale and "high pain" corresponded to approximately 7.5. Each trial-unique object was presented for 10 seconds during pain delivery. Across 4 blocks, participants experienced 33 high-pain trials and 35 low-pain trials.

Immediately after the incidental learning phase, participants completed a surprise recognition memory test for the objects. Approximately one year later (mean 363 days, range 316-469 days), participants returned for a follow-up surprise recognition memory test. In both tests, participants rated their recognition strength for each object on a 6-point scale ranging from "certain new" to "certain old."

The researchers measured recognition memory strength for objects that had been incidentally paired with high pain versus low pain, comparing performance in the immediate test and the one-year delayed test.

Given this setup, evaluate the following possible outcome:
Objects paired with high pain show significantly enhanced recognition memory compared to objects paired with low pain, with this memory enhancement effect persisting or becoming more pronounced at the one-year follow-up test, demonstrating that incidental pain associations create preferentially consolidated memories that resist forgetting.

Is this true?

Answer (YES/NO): NO